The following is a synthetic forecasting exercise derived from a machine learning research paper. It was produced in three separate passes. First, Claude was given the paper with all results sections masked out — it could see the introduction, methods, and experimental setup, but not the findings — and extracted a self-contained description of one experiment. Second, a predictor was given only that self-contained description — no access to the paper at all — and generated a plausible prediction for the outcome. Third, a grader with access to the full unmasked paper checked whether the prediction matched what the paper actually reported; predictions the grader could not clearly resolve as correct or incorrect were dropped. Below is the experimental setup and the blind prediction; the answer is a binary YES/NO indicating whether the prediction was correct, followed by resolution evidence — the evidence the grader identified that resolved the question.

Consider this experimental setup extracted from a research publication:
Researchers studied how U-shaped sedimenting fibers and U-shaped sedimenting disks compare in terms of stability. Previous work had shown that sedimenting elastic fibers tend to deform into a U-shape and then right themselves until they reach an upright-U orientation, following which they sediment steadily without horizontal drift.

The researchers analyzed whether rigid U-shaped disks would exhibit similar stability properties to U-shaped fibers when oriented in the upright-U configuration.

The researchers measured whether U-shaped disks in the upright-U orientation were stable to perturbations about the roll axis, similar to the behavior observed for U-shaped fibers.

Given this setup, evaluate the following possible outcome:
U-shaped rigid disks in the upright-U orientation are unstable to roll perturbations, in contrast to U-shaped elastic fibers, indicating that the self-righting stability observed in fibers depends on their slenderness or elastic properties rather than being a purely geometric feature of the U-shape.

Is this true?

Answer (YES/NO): NO